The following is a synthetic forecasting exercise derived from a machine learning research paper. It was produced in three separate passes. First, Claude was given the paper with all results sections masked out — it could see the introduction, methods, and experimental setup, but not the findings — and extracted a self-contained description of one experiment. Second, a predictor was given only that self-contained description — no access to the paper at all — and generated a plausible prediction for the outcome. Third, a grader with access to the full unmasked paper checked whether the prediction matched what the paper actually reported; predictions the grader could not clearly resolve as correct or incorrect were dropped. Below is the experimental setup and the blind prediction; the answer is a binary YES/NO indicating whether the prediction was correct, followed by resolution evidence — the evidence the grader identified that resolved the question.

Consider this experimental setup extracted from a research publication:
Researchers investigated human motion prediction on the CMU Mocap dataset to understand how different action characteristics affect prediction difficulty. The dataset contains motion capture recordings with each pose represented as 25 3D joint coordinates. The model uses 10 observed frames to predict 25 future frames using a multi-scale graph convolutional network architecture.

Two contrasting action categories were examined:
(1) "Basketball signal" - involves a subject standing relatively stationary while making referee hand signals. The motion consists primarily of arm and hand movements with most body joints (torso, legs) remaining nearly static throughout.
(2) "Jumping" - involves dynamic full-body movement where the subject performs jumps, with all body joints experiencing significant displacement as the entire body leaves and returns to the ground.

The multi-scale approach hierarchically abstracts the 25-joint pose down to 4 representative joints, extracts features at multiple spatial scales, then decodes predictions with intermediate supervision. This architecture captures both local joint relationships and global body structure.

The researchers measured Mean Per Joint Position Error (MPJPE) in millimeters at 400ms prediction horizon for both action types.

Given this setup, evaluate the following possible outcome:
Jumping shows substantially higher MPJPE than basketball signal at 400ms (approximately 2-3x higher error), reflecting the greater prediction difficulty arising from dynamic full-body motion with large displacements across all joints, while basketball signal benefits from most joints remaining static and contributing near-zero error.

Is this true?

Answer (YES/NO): NO